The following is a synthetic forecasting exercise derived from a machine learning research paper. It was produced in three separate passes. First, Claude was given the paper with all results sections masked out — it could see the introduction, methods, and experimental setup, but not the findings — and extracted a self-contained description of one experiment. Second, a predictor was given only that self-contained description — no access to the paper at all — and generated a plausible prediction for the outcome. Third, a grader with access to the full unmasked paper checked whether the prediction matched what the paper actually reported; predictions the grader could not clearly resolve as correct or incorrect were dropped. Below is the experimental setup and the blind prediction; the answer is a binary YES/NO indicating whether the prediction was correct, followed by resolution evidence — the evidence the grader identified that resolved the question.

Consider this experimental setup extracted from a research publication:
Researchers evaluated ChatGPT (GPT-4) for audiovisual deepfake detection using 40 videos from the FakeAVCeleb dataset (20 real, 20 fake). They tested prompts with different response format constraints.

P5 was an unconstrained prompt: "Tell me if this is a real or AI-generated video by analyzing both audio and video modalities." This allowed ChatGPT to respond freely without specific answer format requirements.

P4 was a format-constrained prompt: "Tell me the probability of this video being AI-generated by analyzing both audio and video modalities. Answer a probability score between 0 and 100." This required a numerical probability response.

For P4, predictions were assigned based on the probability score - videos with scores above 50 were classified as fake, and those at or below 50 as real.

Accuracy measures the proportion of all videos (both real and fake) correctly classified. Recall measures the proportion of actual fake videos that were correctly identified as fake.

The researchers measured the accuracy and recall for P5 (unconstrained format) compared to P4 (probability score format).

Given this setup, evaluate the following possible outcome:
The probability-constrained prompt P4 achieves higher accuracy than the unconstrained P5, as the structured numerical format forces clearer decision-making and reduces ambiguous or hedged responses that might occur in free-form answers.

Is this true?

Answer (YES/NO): YES